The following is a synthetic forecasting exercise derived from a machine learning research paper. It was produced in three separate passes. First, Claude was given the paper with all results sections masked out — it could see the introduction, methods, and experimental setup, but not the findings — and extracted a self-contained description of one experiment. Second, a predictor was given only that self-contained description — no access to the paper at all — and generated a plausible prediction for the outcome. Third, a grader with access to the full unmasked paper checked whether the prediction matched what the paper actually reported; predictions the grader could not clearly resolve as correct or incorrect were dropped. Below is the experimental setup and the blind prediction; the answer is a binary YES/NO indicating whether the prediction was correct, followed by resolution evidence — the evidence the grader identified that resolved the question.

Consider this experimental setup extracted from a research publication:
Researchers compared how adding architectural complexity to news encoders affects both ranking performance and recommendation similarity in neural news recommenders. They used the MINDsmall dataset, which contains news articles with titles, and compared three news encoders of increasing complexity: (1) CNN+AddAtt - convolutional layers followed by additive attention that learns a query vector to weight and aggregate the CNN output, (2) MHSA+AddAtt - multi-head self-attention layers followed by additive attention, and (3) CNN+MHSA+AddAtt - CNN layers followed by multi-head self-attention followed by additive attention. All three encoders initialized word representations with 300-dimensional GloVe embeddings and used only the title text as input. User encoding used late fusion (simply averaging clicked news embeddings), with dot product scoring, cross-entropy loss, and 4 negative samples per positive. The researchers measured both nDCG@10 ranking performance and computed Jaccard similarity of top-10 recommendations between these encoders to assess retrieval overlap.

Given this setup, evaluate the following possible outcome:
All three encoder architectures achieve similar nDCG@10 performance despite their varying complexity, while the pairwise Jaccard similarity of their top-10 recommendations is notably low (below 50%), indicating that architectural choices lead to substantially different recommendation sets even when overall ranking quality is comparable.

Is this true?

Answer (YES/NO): NO